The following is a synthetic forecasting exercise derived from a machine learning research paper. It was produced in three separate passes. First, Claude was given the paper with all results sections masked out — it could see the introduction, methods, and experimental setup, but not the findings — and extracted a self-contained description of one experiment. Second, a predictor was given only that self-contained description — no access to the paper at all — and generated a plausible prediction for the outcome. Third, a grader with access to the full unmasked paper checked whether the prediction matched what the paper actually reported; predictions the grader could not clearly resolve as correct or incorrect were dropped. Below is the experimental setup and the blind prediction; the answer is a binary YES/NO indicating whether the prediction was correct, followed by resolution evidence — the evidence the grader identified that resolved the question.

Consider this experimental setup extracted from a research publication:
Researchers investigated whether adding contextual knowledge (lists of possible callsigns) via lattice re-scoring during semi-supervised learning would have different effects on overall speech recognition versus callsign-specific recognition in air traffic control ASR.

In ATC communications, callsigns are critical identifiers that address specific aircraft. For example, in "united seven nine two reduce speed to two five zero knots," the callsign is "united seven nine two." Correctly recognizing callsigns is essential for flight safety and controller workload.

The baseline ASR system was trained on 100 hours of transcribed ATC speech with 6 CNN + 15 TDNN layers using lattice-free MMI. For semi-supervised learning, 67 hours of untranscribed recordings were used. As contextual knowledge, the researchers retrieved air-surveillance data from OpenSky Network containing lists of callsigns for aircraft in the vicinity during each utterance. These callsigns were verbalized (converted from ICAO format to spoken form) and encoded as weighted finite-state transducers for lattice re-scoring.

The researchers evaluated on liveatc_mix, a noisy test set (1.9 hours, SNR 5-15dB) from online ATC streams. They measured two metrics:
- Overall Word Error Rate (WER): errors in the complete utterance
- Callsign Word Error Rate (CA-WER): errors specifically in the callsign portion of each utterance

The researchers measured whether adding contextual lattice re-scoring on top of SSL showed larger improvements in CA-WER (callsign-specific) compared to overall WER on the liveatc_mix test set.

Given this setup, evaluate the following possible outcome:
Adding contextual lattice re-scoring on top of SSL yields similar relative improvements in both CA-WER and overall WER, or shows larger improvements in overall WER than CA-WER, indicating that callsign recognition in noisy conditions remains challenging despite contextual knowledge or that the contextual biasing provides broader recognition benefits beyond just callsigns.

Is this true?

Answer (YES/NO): NO